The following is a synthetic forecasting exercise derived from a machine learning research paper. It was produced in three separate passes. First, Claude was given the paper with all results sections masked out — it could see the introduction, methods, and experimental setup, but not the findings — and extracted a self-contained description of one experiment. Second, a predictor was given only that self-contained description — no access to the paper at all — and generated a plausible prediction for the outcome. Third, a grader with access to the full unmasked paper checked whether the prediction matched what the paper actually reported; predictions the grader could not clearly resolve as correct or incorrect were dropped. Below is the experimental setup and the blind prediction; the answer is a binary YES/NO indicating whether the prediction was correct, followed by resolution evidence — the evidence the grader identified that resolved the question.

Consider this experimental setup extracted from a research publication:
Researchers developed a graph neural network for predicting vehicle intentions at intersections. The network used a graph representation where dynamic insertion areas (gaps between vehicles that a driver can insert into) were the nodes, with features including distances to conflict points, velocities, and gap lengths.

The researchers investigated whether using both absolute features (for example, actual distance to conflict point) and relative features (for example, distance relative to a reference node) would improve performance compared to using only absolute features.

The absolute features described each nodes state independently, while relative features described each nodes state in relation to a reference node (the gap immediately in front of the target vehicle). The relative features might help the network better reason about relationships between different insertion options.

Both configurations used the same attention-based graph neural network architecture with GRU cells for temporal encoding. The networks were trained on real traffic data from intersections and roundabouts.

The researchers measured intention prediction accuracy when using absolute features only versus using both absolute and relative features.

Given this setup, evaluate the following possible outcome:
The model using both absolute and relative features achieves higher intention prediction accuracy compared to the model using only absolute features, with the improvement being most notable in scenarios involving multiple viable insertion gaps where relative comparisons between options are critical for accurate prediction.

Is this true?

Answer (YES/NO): NO